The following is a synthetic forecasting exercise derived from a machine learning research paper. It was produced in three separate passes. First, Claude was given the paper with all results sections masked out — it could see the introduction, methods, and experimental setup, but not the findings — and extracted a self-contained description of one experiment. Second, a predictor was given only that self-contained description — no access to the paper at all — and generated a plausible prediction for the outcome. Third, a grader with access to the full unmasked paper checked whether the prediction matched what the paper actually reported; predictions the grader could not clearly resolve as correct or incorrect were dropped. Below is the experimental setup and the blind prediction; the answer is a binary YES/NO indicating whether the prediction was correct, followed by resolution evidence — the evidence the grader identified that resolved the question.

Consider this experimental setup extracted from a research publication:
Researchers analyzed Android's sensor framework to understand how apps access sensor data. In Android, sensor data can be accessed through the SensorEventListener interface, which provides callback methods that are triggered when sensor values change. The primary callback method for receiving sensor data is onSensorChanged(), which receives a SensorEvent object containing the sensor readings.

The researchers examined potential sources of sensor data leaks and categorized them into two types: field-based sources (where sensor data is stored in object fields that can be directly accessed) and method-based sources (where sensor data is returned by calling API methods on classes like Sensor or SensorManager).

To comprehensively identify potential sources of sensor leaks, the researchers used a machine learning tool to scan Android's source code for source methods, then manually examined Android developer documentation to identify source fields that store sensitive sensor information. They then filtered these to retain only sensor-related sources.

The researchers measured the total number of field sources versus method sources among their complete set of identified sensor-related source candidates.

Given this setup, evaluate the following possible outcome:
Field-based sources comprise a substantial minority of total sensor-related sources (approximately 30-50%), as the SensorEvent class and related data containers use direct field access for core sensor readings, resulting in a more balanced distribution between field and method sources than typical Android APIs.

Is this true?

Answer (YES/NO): NO